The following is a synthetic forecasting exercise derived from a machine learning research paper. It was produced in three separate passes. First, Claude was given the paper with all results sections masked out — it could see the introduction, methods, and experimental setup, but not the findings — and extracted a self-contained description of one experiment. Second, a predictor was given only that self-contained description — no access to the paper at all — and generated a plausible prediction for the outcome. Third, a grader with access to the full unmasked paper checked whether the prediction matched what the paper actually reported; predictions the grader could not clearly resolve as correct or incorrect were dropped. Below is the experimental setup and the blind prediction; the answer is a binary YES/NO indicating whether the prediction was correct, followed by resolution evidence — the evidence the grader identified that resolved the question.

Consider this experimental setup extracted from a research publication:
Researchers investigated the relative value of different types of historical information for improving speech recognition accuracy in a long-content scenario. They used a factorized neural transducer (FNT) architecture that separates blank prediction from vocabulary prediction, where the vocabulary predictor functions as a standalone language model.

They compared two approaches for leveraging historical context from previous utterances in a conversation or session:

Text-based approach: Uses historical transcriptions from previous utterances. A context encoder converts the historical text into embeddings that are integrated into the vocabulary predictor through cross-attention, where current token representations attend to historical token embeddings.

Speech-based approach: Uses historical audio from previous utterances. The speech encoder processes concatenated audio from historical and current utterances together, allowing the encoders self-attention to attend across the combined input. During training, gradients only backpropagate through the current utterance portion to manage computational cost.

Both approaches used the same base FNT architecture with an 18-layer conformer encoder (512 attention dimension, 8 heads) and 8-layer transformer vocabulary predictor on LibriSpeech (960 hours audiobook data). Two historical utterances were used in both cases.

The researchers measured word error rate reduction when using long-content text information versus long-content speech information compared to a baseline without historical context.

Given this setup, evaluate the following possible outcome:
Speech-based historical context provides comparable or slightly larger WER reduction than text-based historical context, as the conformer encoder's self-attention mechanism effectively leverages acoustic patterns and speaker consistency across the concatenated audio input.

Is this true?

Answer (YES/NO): NO